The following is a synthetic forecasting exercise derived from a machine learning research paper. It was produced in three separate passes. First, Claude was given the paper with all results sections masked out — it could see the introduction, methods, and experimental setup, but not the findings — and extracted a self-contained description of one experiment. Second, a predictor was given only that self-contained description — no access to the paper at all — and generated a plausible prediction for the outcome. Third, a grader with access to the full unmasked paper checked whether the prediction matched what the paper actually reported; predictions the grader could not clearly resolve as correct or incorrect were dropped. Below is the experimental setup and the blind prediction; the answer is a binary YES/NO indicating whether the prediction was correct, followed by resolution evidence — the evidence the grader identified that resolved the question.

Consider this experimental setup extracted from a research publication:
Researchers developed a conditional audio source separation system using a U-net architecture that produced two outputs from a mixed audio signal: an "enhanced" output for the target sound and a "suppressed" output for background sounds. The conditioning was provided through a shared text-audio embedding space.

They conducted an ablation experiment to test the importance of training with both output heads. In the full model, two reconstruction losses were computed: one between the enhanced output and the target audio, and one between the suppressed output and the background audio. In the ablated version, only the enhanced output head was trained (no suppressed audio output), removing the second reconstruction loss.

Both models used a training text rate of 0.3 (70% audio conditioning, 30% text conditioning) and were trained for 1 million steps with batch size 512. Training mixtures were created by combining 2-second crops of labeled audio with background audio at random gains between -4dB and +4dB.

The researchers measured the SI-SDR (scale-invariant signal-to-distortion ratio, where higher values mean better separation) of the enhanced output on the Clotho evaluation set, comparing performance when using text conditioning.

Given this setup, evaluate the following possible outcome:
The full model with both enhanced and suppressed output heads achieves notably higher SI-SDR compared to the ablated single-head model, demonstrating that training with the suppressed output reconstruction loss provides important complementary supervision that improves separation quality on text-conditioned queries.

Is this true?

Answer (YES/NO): YES